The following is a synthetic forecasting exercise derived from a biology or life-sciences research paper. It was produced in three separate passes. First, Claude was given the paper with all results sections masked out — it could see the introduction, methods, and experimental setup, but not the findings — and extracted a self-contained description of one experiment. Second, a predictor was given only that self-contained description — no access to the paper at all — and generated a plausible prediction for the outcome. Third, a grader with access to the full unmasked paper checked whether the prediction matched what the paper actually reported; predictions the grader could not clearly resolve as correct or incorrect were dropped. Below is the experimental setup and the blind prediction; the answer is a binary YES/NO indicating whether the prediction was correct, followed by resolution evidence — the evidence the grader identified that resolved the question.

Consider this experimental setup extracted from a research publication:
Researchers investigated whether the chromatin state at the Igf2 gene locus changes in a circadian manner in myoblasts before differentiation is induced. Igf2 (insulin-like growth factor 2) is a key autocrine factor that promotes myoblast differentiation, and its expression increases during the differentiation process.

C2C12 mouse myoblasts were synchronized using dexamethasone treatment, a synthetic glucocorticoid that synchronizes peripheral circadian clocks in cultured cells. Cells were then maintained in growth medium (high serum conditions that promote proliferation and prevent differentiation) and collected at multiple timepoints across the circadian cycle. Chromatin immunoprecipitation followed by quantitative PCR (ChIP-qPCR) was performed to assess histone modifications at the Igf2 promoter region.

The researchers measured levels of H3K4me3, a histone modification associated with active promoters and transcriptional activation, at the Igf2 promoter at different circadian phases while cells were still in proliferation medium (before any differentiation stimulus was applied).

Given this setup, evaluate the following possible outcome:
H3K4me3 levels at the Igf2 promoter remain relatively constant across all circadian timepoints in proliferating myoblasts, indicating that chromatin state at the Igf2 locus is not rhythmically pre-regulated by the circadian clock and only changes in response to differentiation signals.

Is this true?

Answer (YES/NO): NO